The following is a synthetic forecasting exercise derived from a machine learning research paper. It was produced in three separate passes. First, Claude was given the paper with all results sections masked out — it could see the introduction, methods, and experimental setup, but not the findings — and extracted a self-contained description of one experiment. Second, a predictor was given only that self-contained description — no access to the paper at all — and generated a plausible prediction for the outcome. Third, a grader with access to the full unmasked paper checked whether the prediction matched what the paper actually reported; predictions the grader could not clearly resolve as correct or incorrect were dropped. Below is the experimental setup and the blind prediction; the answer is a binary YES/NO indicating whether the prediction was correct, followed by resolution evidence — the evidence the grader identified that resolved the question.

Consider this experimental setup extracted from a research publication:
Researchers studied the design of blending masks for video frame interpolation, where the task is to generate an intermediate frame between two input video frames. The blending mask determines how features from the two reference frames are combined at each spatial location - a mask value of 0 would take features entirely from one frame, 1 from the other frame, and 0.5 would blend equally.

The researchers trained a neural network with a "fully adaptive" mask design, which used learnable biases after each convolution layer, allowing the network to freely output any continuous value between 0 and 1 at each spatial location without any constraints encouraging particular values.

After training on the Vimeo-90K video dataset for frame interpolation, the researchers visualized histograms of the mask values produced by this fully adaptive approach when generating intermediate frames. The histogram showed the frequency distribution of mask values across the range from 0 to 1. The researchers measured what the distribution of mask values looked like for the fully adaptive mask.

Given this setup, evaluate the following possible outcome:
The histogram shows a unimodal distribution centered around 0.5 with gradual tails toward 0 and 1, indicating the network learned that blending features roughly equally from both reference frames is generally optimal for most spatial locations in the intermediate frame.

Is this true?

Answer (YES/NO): NO